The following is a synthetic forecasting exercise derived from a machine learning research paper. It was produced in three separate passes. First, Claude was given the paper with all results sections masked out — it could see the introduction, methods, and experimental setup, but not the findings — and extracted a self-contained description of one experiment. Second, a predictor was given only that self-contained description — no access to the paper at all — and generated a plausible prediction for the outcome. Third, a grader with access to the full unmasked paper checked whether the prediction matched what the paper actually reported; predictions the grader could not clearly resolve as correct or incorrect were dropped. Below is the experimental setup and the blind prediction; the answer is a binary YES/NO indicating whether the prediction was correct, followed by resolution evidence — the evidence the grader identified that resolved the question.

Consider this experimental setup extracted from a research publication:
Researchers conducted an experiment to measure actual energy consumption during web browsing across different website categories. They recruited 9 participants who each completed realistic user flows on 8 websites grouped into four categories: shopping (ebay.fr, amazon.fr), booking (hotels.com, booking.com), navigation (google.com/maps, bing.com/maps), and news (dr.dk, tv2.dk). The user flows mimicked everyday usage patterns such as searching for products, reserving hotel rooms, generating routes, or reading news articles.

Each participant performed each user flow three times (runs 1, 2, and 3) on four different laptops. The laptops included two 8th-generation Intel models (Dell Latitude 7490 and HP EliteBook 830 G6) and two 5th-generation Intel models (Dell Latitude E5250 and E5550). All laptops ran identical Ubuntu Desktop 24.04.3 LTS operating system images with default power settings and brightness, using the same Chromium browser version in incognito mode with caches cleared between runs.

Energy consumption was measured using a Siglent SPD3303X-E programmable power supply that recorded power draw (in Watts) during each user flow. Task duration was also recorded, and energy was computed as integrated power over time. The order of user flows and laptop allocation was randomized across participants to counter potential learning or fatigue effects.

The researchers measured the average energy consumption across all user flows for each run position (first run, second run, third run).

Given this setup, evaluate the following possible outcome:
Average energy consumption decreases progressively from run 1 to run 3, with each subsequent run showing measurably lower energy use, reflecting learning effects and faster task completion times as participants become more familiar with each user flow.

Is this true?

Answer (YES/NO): NO